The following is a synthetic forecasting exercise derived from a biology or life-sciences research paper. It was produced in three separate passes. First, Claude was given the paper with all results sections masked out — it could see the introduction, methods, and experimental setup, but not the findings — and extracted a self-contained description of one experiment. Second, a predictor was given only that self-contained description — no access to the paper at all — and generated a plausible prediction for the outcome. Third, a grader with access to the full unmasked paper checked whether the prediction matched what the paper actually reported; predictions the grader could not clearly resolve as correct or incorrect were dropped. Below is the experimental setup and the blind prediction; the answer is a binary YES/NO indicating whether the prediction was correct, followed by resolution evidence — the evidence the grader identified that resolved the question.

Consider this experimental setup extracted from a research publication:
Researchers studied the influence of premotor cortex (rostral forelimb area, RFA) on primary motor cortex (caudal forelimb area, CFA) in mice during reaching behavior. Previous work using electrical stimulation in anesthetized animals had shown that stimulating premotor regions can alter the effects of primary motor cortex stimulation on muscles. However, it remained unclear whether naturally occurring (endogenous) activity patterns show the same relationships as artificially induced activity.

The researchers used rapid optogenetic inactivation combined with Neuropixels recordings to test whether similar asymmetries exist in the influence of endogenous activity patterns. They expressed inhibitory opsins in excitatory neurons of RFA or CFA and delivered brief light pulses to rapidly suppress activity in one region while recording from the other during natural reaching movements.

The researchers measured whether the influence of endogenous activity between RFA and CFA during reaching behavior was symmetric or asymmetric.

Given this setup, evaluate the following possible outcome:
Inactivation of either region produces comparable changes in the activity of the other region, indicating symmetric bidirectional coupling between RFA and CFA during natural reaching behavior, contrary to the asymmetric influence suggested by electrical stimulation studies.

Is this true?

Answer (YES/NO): NO